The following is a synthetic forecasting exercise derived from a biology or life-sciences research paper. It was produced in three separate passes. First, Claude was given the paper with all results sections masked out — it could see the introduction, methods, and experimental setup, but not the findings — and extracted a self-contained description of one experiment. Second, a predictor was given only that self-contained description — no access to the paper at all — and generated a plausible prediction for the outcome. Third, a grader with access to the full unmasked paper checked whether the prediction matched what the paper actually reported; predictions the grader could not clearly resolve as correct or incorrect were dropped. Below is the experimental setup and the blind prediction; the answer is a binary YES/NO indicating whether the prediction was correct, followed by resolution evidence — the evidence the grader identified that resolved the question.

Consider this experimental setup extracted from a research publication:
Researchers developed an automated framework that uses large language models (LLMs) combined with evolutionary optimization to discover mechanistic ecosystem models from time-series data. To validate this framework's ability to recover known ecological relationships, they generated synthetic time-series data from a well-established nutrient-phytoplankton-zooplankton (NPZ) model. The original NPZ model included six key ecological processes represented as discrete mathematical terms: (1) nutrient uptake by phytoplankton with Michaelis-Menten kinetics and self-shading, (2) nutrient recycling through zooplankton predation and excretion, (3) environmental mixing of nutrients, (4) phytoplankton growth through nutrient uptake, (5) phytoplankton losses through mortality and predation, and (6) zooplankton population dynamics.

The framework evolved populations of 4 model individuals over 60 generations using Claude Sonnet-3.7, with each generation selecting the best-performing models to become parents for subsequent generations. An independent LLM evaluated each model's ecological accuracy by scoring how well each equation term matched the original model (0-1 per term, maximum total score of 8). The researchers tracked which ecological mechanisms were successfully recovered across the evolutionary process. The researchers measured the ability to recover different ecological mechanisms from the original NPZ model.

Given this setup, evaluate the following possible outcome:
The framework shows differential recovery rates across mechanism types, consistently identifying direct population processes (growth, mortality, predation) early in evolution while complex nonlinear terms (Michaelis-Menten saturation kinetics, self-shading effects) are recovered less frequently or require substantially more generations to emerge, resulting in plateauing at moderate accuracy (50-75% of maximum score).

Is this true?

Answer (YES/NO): NO